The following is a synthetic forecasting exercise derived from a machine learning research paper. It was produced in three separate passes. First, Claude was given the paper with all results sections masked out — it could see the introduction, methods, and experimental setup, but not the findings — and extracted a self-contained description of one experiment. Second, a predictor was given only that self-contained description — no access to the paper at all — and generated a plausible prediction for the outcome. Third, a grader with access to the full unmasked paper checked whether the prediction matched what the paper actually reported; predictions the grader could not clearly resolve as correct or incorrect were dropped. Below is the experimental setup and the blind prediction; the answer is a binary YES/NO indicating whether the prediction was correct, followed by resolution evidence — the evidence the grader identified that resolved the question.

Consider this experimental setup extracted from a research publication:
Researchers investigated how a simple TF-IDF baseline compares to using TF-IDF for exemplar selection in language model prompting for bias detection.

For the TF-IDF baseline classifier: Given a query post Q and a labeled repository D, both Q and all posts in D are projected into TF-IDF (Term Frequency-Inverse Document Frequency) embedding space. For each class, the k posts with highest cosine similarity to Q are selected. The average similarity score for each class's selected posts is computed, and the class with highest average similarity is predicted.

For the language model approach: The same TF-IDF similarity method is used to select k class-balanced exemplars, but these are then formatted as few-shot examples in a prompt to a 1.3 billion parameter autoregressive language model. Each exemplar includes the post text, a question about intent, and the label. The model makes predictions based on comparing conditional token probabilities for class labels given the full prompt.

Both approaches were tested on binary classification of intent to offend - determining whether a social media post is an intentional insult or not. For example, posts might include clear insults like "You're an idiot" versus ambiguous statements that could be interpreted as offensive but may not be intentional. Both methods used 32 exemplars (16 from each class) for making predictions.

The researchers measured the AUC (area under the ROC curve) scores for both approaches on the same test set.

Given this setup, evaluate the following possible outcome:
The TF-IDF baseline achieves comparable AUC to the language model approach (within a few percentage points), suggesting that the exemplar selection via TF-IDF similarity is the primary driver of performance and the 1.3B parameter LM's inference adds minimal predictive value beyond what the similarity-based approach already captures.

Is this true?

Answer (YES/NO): YES